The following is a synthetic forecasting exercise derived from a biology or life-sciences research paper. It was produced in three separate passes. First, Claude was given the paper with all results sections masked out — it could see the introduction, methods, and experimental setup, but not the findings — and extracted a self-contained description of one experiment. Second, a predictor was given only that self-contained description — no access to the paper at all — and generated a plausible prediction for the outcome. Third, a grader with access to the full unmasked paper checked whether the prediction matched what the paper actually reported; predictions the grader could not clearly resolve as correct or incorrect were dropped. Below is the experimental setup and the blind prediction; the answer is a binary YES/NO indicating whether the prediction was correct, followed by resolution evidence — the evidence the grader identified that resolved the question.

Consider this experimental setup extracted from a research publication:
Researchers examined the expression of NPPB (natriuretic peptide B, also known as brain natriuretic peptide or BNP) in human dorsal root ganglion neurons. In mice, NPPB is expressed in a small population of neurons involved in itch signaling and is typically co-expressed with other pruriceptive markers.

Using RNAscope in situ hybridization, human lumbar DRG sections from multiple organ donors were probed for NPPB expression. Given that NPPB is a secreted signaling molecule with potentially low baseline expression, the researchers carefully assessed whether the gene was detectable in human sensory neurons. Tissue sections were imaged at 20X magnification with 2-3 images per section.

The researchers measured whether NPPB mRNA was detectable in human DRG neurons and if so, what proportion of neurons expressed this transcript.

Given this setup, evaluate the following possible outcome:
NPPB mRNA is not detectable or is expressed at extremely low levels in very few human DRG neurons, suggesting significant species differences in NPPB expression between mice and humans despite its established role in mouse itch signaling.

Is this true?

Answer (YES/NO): NO